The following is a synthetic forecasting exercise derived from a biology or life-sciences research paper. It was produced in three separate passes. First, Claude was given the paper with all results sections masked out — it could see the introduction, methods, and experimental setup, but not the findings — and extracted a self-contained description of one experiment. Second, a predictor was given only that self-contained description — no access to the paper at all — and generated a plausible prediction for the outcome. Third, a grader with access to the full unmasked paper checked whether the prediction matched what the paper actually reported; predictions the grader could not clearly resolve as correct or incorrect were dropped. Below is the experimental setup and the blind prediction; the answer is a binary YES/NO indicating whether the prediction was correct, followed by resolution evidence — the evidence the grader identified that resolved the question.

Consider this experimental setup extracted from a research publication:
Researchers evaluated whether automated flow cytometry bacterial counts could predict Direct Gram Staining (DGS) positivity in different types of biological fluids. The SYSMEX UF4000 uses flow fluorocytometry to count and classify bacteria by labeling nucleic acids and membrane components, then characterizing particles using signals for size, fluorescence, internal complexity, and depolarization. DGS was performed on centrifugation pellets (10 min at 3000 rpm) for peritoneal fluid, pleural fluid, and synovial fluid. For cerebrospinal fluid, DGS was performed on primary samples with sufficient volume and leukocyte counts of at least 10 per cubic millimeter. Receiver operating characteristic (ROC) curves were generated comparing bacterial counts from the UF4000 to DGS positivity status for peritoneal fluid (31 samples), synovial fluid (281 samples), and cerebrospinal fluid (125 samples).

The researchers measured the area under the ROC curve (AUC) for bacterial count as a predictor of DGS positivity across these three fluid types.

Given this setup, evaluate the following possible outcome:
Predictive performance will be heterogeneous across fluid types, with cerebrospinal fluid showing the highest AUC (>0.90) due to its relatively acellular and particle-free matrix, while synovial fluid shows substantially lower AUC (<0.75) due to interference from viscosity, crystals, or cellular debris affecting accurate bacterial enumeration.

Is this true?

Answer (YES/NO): NO